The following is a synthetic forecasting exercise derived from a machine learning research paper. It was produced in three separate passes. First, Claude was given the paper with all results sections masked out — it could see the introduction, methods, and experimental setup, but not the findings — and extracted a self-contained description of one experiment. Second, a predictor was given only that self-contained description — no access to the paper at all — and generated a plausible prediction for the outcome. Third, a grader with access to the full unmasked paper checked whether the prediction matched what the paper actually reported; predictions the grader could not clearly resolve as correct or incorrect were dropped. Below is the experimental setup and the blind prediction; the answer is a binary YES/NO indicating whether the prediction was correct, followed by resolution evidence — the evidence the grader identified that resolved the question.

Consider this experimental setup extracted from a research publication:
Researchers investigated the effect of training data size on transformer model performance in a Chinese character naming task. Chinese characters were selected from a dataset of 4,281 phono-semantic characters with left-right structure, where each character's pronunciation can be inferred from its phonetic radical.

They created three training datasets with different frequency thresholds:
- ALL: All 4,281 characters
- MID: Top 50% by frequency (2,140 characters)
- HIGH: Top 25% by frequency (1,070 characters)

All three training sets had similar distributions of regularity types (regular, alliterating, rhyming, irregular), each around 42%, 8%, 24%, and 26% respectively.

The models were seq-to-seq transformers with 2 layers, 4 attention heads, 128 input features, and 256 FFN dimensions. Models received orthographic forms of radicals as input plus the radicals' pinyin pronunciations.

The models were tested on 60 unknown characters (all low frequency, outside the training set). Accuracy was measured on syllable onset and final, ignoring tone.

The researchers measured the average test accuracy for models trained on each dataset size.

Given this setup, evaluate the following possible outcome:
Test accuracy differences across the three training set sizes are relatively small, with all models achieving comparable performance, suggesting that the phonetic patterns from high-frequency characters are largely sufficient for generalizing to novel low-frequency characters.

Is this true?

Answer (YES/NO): NO